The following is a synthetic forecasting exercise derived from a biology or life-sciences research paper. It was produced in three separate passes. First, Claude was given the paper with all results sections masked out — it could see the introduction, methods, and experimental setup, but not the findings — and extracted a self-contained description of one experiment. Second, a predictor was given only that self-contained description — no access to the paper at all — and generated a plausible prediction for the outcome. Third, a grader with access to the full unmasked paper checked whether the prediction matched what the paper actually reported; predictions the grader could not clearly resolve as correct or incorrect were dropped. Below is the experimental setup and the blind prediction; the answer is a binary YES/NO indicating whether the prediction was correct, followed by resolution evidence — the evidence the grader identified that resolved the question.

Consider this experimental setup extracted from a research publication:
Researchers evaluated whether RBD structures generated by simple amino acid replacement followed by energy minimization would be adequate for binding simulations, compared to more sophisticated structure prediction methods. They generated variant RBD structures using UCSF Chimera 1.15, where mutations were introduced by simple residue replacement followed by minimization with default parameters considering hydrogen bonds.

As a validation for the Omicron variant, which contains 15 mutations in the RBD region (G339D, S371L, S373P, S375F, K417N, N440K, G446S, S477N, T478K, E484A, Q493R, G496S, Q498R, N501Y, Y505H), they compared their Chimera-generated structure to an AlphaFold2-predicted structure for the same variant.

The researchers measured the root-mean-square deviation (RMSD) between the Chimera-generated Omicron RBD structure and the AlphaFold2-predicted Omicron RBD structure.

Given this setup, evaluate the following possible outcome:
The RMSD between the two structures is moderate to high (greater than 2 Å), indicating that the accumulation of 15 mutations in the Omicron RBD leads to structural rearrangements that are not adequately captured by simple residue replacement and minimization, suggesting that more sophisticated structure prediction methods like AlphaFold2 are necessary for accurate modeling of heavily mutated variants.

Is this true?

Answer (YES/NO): NO